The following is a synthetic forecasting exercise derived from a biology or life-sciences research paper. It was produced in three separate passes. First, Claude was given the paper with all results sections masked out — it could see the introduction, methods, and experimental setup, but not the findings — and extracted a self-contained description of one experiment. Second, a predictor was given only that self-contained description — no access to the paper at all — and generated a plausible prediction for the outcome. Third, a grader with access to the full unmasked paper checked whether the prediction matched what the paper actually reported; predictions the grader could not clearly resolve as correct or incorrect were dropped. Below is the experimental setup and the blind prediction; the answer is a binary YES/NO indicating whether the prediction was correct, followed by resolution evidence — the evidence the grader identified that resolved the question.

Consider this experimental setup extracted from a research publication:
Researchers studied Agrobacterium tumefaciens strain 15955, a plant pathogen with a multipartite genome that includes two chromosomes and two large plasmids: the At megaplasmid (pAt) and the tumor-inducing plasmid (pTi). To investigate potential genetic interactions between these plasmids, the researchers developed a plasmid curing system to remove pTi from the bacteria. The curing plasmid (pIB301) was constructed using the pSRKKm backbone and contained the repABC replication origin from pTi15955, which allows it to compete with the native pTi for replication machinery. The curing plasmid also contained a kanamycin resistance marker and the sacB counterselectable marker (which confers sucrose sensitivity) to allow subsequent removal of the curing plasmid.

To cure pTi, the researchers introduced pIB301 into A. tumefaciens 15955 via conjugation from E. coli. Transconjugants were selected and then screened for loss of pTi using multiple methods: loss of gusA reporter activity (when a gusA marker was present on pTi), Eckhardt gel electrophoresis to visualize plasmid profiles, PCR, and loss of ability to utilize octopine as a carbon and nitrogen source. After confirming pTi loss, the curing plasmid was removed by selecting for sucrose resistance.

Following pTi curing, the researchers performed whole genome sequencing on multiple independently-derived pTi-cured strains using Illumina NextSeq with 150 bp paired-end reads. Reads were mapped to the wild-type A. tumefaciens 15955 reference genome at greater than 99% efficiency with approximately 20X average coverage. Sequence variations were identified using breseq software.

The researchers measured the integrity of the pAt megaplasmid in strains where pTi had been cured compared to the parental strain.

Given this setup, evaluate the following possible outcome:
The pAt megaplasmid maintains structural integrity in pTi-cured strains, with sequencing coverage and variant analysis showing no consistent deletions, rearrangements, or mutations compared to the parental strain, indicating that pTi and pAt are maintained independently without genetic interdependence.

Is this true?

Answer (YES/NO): NO